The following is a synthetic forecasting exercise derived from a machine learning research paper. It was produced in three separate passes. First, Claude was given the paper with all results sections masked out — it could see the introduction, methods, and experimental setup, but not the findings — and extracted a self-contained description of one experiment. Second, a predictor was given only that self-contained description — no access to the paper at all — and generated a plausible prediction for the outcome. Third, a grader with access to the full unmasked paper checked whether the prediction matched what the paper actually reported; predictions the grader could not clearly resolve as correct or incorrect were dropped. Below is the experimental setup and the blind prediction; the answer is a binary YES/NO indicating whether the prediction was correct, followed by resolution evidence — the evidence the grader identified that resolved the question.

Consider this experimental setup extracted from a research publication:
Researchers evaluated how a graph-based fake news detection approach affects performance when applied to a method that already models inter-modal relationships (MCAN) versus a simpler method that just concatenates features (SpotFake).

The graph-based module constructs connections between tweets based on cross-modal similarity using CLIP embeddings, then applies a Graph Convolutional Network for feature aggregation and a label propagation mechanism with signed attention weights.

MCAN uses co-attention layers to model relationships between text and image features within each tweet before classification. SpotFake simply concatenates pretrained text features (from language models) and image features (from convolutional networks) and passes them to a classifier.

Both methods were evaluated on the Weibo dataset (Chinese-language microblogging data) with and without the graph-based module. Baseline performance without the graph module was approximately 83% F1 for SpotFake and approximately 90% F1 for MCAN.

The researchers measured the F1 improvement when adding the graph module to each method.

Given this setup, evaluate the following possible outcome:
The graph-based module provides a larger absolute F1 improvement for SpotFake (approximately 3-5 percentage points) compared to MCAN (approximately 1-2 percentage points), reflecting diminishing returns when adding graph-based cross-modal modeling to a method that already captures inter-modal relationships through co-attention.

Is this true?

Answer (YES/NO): NO